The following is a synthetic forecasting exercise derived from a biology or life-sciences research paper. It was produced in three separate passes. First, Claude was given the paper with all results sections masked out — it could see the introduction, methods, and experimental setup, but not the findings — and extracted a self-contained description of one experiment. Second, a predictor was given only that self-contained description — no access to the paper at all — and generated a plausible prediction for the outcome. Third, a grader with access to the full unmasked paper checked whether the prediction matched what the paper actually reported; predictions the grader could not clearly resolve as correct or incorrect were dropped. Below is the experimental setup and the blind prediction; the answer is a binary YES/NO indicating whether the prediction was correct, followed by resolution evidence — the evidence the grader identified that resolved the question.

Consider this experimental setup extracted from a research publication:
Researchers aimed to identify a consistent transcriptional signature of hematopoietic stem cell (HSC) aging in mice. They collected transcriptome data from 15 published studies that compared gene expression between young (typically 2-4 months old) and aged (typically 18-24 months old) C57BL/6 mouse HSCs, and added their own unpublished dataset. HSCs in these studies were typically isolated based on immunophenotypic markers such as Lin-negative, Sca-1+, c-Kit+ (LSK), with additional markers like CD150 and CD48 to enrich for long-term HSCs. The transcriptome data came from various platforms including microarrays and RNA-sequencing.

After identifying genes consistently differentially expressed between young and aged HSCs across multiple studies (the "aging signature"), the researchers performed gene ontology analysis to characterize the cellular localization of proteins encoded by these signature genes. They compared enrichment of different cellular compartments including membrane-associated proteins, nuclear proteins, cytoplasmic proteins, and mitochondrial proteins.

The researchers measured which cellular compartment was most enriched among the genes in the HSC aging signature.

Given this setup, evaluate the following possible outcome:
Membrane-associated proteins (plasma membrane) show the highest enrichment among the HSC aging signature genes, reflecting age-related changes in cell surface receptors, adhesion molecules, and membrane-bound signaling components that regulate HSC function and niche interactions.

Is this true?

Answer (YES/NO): YES